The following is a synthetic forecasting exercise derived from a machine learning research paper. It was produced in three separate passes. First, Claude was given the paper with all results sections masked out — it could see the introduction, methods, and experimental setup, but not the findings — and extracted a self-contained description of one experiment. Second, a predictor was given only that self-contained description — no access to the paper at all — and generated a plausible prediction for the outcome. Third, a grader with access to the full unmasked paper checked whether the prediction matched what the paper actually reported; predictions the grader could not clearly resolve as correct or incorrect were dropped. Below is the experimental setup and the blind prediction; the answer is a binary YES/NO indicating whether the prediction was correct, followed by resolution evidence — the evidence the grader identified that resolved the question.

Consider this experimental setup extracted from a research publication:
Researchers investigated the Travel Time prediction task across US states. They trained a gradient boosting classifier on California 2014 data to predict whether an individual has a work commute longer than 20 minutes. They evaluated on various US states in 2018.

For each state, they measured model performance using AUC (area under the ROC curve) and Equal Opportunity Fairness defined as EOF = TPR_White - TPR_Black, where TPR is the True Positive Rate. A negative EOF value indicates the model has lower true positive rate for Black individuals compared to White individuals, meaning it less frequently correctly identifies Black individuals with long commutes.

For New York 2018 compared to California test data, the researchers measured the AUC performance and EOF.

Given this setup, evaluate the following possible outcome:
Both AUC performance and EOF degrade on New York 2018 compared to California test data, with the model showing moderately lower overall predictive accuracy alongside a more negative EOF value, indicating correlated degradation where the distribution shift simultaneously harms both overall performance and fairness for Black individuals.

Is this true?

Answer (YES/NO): NO